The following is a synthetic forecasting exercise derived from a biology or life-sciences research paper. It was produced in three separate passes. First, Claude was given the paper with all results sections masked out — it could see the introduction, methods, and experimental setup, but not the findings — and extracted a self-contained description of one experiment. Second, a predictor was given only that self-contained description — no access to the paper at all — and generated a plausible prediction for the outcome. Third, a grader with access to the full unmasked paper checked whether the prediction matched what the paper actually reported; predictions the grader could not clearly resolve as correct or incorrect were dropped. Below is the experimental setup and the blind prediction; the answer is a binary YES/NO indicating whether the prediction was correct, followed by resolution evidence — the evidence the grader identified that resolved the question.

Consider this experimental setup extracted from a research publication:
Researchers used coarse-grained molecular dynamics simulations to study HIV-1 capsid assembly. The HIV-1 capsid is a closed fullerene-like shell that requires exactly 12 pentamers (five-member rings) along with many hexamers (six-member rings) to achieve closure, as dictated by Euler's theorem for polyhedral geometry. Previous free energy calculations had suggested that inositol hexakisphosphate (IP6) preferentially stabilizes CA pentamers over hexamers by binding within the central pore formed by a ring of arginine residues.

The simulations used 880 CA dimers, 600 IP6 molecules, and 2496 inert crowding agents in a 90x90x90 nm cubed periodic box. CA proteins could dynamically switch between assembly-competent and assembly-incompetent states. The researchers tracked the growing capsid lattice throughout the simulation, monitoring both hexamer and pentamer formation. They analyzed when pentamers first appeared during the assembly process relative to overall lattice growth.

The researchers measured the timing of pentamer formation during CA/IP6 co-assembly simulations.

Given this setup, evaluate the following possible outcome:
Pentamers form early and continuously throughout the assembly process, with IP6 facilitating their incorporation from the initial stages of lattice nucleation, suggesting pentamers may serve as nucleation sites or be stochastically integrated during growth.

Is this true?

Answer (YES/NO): NO